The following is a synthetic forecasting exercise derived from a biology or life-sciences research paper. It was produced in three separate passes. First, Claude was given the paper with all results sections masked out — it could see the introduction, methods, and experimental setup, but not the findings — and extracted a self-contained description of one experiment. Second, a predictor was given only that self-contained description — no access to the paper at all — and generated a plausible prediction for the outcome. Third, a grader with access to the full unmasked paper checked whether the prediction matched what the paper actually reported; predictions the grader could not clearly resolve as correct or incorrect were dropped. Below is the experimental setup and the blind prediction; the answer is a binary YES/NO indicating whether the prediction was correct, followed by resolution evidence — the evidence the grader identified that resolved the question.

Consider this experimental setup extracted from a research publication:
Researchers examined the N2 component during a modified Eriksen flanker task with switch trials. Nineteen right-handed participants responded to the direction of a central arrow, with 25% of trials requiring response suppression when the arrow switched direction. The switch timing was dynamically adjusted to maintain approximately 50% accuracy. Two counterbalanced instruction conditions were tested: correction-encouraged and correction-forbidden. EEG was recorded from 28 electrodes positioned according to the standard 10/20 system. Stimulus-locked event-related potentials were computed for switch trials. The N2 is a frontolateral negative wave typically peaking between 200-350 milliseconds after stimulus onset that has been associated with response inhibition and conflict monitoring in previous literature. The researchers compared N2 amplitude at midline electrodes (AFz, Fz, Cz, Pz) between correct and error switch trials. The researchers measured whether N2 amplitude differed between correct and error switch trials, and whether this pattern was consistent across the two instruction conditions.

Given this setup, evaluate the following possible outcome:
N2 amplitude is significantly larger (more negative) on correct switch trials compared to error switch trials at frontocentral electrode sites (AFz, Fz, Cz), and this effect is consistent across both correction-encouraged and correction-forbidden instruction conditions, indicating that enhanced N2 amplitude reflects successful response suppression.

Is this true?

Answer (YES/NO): NO